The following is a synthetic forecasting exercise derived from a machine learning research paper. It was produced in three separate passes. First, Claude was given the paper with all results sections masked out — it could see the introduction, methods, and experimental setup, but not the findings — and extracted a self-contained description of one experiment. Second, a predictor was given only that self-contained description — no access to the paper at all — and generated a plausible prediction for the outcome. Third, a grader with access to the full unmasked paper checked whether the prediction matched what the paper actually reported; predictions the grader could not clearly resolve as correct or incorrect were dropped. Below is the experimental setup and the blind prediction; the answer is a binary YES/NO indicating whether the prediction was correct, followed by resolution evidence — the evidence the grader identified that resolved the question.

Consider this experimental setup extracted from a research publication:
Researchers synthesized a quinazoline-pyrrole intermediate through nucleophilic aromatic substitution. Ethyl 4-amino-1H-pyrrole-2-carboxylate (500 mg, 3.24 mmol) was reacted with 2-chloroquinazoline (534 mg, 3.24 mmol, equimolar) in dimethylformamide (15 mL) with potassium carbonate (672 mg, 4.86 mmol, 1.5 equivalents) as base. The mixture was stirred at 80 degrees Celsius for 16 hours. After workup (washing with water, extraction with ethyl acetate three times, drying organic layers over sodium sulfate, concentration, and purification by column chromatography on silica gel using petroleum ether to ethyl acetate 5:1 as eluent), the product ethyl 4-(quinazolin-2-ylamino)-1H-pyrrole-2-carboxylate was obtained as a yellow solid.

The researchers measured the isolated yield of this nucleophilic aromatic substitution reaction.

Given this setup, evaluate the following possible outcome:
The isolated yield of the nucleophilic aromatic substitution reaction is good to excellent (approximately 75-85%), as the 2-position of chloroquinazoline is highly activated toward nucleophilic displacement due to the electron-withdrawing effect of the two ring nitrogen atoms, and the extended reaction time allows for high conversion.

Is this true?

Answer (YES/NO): NO